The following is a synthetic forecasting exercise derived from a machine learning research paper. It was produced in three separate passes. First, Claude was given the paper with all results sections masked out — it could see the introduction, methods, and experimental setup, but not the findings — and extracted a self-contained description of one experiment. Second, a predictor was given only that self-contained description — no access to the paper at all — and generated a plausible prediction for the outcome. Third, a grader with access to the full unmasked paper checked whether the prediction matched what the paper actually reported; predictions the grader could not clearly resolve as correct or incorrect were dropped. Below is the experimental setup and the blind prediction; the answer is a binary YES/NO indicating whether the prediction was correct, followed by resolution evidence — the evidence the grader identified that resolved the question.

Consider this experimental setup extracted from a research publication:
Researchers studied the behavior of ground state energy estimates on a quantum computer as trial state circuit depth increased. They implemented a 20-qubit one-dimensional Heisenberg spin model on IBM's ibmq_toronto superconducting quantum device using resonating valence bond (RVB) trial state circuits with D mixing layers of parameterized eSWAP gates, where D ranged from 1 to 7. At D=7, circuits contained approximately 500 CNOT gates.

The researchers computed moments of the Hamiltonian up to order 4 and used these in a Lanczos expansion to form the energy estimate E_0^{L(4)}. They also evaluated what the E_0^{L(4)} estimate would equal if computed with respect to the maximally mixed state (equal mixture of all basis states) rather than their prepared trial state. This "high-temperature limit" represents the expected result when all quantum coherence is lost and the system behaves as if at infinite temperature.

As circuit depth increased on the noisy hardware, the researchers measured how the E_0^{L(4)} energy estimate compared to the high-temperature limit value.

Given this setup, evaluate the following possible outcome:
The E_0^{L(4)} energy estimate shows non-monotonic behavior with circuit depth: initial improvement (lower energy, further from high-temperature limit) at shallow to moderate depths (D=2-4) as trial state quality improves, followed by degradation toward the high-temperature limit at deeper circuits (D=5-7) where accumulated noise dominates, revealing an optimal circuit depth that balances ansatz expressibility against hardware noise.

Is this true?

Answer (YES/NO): NO